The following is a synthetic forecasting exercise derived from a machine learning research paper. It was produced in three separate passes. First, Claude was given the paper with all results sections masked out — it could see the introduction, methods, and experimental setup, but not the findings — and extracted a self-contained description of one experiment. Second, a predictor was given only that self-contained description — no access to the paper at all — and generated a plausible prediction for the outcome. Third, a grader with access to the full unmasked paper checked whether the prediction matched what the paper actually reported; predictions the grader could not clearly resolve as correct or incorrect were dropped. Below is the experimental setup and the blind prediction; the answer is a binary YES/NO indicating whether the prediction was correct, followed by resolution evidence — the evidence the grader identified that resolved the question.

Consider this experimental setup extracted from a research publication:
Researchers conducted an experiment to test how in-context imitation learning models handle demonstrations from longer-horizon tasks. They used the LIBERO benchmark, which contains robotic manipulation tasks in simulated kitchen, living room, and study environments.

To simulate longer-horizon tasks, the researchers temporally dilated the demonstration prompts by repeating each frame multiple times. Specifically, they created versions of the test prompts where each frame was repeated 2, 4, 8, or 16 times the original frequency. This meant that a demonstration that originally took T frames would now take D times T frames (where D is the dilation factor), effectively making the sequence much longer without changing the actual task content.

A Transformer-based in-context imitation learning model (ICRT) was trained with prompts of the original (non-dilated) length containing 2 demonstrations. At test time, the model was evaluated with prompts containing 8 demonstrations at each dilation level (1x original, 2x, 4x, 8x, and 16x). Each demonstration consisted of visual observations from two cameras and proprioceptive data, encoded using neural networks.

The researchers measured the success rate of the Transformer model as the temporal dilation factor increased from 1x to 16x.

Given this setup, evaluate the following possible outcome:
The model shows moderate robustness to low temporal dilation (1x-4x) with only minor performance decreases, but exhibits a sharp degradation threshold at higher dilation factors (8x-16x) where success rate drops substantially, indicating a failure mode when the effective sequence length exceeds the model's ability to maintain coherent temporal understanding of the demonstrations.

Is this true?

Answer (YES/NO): NO